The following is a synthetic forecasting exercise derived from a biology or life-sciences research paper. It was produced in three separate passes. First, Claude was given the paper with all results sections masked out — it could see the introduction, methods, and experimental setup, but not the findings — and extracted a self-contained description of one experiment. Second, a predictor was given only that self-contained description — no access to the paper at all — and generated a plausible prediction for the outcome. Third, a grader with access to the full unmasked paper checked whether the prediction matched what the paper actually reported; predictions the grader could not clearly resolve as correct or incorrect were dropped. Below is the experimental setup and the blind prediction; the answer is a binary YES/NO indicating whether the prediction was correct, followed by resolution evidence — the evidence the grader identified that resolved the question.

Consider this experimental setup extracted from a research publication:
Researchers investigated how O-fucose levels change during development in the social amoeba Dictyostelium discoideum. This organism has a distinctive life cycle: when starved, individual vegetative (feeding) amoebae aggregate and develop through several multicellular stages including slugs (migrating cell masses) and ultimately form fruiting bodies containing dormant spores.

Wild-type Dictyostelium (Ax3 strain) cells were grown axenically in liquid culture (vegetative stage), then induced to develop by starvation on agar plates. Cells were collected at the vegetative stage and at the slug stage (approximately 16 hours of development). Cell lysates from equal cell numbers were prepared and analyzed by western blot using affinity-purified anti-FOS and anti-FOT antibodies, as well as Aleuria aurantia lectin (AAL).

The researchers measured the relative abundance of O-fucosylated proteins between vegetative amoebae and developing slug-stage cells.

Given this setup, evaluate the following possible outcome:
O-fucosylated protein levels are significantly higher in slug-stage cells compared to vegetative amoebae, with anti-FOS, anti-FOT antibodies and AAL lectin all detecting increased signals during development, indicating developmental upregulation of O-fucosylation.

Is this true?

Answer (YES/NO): NO